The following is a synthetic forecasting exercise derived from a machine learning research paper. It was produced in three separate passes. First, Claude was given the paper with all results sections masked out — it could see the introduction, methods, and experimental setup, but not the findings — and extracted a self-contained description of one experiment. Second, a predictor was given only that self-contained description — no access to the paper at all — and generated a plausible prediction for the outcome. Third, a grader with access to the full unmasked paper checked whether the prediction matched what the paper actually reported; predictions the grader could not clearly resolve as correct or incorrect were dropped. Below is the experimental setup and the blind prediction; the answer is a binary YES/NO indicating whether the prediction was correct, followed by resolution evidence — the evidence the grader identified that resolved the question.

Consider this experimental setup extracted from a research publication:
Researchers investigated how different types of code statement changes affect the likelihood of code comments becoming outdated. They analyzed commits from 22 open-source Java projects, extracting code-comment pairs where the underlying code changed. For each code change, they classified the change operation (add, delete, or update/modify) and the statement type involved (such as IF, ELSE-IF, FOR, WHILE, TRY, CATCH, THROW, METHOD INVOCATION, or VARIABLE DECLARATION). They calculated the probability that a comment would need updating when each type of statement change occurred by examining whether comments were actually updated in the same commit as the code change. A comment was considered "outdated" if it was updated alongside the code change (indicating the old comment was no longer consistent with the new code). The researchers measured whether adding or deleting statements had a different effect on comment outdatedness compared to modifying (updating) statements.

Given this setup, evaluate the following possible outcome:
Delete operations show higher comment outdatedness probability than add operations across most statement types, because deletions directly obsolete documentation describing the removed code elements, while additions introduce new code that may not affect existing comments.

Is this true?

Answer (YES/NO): NO